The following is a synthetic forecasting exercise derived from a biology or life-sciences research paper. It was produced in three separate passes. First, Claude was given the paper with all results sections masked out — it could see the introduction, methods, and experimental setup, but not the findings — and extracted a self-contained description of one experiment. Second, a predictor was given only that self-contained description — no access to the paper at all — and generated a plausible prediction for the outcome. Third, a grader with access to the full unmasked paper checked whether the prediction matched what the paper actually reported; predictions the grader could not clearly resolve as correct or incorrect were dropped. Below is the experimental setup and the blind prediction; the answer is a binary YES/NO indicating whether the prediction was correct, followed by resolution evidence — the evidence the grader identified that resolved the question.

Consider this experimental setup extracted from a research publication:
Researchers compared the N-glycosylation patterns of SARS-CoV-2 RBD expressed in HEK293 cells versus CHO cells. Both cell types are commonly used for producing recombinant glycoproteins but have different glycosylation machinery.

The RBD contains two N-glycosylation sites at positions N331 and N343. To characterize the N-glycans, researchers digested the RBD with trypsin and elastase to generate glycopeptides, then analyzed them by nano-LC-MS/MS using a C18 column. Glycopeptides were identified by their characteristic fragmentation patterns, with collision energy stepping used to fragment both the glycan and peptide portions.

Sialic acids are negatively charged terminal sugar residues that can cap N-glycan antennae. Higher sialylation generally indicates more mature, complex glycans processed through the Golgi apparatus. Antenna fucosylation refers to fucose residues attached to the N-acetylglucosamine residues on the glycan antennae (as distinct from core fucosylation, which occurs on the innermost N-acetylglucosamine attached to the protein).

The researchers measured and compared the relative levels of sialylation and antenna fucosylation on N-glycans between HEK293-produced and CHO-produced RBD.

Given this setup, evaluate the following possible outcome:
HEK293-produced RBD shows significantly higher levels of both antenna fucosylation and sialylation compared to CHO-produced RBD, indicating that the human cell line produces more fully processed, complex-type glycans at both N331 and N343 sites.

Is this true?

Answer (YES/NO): YES